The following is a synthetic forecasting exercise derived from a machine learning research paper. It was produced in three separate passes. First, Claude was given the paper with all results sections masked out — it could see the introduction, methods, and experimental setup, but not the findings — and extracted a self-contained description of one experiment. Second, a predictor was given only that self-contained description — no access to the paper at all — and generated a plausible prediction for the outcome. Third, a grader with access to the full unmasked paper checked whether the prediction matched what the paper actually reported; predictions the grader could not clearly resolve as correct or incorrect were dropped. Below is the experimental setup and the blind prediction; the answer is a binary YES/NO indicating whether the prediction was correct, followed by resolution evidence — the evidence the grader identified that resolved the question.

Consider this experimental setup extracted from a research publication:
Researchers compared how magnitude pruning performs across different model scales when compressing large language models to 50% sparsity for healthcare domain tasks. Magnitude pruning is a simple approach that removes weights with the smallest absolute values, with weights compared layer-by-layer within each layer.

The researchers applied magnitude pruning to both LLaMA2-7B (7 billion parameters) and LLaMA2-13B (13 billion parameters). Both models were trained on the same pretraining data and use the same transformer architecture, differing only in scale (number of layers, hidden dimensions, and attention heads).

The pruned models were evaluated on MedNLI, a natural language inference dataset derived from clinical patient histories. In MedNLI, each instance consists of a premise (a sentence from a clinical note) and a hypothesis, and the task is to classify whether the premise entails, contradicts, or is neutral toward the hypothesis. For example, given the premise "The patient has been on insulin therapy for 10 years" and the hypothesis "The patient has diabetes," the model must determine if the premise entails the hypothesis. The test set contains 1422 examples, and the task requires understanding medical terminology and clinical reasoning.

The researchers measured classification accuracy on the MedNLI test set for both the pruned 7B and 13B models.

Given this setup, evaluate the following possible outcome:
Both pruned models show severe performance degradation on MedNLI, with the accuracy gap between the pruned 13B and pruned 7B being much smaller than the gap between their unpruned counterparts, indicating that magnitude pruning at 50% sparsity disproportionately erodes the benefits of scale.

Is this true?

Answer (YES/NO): NO